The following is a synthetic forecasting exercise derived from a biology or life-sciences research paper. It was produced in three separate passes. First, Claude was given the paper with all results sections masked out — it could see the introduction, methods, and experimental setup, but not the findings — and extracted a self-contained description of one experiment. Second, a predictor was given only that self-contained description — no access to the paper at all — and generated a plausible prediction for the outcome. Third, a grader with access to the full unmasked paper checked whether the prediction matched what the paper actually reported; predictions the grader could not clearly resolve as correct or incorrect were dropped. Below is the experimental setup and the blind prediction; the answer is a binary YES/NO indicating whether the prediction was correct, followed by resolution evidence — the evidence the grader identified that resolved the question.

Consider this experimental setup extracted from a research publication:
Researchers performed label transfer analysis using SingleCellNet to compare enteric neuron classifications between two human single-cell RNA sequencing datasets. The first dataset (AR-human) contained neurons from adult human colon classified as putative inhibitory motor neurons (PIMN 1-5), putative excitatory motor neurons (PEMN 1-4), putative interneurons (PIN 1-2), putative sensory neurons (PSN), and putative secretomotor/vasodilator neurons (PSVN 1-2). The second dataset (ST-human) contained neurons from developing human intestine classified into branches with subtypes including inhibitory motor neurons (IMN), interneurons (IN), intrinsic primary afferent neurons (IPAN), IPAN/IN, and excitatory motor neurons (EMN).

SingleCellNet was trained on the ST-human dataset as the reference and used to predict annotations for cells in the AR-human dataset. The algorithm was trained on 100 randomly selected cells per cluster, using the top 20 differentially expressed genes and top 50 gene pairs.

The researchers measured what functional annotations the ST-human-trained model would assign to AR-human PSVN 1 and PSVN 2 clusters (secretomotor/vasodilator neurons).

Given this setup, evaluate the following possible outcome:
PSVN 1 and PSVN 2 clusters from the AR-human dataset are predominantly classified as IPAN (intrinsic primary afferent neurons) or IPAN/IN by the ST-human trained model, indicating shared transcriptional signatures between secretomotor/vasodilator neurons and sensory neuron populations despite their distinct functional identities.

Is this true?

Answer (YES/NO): NO